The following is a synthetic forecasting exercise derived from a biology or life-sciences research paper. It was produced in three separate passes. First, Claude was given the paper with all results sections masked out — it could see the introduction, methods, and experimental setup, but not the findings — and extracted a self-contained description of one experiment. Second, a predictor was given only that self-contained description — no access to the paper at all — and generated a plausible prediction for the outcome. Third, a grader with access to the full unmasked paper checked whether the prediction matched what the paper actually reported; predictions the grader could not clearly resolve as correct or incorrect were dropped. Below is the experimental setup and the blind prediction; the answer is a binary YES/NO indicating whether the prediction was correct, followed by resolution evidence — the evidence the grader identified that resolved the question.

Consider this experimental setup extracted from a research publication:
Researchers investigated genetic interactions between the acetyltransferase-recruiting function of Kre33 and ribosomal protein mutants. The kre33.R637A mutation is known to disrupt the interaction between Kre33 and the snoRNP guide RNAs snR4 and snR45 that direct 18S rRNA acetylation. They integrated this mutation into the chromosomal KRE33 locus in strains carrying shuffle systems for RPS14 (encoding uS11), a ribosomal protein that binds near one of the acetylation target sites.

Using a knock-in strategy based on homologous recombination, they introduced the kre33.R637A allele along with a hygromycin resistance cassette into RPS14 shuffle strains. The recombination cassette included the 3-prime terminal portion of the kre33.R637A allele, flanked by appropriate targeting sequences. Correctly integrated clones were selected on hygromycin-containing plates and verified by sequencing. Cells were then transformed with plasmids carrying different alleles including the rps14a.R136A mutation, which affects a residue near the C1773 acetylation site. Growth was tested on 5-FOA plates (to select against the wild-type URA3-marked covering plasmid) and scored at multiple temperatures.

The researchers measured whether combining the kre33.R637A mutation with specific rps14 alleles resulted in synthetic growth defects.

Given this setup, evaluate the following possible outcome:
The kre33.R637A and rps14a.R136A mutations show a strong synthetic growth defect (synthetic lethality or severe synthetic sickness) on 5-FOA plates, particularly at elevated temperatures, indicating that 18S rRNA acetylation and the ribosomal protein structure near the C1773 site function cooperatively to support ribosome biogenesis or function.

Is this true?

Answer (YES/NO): NO